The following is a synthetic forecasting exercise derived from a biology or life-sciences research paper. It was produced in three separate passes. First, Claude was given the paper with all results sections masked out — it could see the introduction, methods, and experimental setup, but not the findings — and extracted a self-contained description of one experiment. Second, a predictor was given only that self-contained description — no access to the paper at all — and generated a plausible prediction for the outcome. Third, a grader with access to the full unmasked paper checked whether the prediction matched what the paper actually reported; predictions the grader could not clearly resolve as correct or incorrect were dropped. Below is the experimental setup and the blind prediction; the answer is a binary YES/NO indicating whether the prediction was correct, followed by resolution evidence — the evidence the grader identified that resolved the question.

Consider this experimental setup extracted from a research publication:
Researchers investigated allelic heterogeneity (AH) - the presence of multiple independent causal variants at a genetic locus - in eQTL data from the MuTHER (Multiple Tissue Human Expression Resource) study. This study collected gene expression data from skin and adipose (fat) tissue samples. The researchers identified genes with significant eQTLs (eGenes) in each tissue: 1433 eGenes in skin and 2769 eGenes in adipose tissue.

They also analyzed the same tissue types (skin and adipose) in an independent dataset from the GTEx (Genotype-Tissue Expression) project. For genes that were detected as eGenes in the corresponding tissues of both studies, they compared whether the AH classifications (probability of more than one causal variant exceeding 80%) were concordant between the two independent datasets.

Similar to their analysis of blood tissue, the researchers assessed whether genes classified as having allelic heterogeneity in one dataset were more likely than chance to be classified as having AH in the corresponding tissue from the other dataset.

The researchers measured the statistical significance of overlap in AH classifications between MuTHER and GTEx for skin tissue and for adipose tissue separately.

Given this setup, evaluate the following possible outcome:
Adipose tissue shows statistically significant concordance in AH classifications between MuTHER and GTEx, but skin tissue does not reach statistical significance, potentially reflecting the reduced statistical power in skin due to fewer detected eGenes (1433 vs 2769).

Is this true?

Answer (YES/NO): NO